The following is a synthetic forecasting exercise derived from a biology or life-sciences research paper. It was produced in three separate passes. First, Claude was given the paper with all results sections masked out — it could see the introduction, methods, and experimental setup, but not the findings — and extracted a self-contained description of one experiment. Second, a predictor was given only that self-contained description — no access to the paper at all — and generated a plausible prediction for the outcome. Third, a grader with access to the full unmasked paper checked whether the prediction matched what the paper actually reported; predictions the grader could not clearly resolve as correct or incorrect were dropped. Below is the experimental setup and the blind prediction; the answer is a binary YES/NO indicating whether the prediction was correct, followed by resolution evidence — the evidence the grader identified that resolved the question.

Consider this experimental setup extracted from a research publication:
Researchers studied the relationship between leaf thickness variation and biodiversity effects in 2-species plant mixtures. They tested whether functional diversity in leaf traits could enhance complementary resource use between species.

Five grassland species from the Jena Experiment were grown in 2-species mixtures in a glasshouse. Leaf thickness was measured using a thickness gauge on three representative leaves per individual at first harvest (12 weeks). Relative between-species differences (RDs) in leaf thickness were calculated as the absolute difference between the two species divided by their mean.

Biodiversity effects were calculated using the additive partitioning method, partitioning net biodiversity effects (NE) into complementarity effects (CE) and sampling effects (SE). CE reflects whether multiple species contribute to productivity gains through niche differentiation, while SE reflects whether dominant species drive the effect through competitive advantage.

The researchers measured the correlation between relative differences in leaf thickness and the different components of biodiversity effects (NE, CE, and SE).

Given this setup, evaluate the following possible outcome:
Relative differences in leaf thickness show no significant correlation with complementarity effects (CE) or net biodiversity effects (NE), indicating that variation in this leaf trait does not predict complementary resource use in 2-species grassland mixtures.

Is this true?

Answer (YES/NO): NO